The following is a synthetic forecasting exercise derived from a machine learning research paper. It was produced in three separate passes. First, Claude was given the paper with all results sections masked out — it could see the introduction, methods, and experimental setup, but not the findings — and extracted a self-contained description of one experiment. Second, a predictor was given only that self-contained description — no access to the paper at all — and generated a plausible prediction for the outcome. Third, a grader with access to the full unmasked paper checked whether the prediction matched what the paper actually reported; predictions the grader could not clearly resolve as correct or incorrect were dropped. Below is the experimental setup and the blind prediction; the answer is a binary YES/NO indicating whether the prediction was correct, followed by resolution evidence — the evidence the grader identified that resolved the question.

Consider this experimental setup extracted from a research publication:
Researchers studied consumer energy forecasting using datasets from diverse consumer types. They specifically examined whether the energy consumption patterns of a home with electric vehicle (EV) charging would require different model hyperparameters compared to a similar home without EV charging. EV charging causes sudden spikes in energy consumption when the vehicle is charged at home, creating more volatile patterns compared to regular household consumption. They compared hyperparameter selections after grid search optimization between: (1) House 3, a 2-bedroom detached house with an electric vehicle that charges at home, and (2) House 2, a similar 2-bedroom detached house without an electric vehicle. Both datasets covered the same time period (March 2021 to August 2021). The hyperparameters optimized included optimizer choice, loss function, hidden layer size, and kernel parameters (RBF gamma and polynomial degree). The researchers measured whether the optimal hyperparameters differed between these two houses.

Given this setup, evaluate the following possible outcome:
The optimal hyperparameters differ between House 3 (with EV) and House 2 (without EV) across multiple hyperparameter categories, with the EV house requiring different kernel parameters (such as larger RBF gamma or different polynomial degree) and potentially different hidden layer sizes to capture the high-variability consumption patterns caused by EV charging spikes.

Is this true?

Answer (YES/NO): YES